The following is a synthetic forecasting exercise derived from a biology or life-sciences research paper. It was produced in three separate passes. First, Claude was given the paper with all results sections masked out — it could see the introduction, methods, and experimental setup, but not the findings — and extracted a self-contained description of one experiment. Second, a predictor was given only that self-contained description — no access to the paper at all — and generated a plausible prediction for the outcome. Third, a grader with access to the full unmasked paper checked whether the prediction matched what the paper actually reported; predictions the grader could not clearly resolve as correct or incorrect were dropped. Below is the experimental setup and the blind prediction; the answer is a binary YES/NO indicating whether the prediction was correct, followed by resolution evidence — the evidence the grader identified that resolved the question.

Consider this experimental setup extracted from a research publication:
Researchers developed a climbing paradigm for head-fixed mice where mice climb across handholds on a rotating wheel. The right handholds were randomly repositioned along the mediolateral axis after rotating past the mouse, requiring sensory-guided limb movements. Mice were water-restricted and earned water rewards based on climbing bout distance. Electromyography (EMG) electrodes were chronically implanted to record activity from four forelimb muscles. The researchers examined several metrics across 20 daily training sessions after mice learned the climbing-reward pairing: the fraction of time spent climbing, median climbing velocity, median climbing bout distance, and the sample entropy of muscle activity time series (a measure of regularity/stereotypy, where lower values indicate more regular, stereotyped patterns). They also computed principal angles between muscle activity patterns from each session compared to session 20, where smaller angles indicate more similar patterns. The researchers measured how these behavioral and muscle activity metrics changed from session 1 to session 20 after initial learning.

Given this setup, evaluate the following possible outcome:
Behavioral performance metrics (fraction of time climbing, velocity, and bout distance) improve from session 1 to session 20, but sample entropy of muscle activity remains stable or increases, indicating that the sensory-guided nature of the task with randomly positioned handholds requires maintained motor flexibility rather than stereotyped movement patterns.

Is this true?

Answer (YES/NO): NO